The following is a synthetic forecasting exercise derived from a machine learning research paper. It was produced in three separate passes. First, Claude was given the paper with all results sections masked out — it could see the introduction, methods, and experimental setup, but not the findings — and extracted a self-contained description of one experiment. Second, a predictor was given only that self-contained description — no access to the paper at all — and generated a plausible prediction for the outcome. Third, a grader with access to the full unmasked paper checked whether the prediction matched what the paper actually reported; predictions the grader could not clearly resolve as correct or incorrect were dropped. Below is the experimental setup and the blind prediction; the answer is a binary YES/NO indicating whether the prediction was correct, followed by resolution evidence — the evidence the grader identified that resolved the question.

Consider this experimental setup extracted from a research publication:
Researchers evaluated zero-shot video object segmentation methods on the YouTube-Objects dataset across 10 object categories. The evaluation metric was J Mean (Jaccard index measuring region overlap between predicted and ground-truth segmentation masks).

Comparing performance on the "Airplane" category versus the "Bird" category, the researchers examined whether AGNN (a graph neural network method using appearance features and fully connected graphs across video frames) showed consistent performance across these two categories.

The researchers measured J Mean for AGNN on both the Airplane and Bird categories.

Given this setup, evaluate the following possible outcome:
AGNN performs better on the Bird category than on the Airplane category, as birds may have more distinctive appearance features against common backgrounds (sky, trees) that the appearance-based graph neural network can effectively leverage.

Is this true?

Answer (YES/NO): NO